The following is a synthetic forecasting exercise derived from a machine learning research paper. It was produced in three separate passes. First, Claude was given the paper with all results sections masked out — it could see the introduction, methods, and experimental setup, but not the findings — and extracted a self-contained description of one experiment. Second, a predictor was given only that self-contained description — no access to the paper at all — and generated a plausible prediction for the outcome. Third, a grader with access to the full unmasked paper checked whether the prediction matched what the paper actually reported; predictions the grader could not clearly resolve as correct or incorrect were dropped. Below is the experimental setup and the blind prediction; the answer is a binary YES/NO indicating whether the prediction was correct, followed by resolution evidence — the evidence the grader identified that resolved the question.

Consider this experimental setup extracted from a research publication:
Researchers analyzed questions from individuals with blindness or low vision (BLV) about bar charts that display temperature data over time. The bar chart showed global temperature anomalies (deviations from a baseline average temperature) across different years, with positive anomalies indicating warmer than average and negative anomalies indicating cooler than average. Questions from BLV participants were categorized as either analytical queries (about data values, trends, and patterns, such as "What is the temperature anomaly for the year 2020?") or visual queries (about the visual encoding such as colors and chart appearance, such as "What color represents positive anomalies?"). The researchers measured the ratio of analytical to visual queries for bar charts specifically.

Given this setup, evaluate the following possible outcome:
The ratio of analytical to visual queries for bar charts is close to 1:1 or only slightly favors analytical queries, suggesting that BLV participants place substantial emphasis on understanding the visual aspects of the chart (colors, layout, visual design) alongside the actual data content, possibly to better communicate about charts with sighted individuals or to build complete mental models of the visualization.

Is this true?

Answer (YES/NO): NO